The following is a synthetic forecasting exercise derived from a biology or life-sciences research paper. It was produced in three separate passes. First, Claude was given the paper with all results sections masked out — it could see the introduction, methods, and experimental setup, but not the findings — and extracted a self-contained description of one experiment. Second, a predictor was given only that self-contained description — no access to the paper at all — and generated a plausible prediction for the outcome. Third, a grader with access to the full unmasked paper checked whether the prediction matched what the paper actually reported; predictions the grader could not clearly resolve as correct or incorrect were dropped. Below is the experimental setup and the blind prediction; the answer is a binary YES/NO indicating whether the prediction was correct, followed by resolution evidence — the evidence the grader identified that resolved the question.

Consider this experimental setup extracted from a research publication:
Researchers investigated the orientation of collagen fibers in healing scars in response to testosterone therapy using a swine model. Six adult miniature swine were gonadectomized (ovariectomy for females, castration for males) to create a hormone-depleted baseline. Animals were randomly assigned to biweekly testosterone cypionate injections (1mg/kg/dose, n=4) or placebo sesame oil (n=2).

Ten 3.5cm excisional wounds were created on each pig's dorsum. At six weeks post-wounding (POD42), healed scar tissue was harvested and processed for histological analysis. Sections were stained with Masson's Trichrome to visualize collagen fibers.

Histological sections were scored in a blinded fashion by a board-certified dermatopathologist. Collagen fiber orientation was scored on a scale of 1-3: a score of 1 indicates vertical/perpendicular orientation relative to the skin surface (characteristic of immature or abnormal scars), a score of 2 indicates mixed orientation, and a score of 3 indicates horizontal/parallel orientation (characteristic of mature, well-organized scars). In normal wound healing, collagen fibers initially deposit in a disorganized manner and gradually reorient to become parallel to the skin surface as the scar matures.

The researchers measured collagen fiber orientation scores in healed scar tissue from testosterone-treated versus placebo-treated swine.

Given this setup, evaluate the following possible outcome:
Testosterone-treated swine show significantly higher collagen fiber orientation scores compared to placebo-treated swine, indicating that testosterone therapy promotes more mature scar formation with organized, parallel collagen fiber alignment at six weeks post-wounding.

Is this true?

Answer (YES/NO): NO